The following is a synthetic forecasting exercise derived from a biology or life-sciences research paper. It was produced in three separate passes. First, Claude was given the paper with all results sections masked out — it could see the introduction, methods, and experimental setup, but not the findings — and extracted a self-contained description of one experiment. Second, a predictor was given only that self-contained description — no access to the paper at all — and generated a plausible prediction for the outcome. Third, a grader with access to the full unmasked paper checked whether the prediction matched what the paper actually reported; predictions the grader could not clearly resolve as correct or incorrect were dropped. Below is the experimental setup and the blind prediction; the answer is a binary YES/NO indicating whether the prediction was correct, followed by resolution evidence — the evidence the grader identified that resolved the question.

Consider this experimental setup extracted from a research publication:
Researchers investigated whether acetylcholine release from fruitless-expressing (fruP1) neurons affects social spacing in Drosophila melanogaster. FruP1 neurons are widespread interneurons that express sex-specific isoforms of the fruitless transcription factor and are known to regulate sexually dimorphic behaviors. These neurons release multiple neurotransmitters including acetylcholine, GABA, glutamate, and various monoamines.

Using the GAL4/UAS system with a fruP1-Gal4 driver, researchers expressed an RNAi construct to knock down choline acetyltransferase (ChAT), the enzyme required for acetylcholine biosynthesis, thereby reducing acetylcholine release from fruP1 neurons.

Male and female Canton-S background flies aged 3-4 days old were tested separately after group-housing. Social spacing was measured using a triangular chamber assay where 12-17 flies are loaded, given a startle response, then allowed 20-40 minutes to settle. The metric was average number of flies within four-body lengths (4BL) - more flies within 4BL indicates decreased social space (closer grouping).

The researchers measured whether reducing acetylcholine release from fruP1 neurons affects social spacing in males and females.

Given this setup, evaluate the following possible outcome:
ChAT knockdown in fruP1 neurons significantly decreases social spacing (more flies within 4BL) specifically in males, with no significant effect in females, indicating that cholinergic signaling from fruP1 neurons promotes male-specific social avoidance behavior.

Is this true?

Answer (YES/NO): NO